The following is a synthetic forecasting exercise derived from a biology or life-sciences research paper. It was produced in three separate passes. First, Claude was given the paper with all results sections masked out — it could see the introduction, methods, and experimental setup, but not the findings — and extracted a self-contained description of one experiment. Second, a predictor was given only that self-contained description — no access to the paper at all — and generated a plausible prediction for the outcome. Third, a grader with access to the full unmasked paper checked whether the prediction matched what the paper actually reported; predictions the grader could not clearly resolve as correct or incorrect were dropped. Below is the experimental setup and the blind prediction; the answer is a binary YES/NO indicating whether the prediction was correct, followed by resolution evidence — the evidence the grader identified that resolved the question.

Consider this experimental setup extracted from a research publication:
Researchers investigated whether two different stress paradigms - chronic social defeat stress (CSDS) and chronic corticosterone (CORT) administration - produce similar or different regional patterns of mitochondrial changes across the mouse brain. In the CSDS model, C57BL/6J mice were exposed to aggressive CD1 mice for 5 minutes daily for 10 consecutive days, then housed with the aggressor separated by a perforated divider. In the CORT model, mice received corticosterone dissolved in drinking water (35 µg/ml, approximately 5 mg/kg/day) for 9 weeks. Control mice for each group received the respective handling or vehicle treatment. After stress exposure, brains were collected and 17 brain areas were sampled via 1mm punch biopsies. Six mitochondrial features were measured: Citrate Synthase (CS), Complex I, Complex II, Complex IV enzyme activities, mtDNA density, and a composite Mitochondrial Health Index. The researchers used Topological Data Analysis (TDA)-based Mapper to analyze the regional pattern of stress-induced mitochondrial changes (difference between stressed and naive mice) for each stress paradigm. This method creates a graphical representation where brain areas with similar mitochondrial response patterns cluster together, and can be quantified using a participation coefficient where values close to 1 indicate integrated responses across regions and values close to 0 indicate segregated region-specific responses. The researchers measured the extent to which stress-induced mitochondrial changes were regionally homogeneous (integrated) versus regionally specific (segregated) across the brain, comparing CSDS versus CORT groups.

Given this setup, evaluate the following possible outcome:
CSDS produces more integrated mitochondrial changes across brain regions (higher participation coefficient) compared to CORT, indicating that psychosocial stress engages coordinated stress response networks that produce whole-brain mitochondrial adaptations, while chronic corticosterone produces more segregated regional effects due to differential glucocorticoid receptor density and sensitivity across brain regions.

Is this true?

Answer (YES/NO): YES